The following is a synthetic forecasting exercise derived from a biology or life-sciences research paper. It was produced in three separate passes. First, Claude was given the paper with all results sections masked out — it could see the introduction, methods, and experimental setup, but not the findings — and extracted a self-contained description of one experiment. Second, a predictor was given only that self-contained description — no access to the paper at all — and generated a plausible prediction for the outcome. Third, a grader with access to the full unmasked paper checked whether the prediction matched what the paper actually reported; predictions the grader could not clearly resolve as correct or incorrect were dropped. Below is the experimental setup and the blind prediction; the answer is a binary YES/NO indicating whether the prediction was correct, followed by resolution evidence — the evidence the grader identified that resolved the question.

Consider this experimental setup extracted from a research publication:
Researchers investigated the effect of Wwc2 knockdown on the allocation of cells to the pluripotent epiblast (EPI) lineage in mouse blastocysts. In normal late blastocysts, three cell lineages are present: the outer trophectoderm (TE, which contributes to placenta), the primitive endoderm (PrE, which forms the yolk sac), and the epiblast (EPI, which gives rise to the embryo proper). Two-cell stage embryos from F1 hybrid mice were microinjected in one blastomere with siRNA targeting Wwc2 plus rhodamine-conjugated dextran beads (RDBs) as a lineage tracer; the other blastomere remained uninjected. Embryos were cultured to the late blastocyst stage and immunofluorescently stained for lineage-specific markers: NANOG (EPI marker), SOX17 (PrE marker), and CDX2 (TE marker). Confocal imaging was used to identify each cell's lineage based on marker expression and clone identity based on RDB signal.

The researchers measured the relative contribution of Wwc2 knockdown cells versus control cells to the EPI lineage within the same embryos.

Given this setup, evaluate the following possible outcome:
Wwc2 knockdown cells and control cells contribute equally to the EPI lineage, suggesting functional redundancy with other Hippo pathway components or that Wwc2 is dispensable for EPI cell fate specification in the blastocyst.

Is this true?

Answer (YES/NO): NO